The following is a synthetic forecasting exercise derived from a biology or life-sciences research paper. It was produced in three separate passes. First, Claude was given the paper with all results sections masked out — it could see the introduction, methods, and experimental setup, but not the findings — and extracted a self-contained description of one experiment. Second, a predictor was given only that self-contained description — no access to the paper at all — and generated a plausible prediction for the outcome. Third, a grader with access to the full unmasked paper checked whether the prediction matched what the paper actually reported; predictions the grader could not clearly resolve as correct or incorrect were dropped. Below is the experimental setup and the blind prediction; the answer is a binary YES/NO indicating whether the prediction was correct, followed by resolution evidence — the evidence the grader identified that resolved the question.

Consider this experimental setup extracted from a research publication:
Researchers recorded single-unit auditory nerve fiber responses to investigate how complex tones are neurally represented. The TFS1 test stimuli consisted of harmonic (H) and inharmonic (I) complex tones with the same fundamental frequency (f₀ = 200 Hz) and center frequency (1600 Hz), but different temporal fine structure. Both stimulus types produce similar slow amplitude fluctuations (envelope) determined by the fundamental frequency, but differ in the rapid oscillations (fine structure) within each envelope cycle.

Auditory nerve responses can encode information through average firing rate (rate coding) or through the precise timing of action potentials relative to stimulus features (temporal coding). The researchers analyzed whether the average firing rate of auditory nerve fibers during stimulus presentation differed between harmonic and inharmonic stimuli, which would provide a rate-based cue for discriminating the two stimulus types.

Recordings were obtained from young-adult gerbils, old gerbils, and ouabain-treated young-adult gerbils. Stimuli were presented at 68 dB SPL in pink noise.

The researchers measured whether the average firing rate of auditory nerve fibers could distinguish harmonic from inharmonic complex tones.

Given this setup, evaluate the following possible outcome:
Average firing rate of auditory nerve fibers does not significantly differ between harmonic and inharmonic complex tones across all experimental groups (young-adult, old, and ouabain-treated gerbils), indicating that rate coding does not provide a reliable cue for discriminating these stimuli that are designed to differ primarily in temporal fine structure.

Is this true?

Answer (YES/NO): YES